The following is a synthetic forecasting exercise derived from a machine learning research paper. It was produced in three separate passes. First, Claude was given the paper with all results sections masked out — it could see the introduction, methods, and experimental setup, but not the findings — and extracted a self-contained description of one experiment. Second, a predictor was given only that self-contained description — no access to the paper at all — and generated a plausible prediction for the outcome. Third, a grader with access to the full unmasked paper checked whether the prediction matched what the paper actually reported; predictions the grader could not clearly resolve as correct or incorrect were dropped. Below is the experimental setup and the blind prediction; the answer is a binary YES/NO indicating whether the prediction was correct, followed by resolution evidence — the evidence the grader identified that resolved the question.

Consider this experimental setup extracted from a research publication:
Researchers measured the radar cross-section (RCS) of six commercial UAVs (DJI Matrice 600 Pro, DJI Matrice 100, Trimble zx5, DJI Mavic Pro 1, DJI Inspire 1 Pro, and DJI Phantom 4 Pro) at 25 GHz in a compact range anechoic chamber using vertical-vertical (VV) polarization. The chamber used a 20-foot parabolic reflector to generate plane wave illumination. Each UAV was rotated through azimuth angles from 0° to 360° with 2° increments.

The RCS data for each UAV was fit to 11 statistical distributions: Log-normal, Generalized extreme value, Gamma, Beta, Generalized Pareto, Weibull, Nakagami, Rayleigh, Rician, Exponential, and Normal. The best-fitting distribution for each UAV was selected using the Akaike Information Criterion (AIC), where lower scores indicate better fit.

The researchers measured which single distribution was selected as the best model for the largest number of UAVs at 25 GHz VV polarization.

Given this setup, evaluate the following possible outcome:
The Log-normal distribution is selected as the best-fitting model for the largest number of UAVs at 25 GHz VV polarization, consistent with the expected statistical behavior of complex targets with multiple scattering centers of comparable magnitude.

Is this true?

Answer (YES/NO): NO